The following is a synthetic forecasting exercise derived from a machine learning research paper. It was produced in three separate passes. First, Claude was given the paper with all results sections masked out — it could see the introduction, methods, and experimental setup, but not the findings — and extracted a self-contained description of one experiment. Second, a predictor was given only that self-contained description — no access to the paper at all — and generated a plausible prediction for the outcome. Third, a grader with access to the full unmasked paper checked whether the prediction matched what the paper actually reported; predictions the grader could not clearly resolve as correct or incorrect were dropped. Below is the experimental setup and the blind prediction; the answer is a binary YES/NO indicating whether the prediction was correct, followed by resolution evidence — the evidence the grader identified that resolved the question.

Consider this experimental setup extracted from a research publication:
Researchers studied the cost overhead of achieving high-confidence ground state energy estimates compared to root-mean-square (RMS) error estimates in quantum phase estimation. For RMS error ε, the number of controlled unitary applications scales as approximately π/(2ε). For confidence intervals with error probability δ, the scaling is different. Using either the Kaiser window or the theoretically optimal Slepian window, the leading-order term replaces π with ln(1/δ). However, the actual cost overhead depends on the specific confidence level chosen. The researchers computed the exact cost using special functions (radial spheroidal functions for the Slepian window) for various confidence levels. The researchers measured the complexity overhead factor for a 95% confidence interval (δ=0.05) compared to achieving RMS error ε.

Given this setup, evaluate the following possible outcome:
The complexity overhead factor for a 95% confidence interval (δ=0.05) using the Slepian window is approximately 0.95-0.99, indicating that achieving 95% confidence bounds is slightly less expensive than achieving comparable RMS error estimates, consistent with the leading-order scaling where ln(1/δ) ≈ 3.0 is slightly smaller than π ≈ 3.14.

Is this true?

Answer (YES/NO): NO